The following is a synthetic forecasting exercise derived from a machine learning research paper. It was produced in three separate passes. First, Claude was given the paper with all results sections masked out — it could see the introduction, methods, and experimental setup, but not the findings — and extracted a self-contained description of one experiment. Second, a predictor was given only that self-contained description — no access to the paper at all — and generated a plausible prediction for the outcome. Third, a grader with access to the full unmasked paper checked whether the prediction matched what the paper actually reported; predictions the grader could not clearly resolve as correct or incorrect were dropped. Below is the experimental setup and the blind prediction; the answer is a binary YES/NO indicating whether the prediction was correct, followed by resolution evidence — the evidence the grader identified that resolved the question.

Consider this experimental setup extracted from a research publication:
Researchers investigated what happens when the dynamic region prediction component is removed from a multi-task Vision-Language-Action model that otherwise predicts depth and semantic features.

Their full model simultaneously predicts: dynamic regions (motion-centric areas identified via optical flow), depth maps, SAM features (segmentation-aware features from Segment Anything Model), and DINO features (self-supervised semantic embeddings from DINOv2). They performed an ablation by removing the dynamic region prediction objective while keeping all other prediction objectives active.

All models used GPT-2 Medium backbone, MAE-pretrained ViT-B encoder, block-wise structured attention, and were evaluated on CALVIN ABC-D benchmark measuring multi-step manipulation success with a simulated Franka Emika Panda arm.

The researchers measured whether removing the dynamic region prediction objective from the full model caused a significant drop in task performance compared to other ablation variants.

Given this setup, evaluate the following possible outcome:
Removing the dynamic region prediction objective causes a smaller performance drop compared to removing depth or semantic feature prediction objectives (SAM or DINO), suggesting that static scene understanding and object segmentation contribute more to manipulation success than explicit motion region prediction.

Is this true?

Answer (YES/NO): NO